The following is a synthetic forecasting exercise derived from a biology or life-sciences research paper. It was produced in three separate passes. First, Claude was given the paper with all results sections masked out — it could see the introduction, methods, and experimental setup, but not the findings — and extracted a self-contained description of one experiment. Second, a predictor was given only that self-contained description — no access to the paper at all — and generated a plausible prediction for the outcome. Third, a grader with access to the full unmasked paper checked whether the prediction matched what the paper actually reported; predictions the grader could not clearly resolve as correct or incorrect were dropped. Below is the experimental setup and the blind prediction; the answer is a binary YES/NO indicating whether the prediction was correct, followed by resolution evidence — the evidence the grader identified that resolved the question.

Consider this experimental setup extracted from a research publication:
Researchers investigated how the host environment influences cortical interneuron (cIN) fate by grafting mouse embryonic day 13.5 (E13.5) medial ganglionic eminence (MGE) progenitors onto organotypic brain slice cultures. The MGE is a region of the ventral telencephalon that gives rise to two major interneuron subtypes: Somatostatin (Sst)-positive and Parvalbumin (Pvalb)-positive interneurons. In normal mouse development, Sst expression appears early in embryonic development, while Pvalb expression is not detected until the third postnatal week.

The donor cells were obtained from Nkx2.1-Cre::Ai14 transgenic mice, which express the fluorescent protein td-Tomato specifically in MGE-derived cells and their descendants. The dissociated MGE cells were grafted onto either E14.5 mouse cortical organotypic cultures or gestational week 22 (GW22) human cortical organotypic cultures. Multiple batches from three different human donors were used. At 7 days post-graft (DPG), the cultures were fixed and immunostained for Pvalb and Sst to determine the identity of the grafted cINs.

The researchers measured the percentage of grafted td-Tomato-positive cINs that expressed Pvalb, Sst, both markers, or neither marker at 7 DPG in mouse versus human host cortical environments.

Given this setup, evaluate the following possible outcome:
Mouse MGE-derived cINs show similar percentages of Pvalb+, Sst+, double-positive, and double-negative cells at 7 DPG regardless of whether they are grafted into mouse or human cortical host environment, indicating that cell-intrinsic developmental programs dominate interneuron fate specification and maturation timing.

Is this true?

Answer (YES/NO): NO